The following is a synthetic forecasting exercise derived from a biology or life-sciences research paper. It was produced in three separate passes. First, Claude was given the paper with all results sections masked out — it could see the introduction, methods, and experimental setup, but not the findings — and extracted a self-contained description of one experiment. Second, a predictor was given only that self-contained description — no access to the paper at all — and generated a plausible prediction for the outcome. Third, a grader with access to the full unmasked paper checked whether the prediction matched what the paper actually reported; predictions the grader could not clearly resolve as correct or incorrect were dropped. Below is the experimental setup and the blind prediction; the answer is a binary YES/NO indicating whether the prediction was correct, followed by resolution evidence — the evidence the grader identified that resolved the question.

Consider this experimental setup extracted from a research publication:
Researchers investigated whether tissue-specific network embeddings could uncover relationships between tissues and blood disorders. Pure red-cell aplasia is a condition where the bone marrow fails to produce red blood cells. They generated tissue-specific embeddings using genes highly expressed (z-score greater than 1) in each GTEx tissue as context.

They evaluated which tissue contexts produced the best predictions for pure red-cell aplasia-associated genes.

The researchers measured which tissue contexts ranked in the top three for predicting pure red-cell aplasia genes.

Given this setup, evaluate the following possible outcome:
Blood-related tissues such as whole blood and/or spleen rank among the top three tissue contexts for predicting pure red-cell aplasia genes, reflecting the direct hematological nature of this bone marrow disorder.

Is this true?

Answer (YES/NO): NO